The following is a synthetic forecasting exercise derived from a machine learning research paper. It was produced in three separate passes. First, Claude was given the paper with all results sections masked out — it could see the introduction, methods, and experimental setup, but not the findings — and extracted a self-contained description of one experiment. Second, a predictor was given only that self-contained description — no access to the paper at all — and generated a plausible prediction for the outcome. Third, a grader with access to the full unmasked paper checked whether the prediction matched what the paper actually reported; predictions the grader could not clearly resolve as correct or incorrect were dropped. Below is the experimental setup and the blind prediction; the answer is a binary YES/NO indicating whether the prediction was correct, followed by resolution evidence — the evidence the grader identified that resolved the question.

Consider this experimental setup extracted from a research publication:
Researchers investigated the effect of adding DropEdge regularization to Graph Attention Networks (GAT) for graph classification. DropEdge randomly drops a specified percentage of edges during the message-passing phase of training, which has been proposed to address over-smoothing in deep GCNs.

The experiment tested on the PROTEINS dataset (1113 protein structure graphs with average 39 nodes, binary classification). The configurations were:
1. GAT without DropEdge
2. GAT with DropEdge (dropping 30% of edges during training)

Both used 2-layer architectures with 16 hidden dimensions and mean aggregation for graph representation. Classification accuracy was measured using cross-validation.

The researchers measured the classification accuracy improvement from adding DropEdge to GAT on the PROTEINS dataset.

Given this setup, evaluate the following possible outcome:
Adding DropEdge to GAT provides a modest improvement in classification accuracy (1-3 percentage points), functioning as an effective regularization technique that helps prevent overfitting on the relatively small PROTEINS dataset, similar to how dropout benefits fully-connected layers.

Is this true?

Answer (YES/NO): NO